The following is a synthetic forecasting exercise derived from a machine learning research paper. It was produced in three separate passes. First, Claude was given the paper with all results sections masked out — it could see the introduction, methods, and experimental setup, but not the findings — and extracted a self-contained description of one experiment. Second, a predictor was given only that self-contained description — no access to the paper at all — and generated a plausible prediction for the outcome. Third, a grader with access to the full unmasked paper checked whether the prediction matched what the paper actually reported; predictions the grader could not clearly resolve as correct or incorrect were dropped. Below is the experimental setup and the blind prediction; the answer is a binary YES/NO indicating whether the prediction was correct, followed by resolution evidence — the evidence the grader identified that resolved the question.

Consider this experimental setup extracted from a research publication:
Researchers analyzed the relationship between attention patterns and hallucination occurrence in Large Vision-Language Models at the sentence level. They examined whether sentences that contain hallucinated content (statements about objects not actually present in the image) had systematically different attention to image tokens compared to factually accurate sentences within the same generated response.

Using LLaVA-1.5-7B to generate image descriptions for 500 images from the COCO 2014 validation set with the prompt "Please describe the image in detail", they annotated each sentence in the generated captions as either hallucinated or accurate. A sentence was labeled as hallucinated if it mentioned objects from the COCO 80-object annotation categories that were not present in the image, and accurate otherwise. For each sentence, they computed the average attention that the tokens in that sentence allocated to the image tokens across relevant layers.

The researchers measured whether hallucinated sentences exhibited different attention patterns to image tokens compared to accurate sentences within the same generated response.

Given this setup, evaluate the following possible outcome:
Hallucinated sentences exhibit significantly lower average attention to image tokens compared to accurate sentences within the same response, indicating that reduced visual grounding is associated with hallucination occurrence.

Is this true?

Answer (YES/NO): YES